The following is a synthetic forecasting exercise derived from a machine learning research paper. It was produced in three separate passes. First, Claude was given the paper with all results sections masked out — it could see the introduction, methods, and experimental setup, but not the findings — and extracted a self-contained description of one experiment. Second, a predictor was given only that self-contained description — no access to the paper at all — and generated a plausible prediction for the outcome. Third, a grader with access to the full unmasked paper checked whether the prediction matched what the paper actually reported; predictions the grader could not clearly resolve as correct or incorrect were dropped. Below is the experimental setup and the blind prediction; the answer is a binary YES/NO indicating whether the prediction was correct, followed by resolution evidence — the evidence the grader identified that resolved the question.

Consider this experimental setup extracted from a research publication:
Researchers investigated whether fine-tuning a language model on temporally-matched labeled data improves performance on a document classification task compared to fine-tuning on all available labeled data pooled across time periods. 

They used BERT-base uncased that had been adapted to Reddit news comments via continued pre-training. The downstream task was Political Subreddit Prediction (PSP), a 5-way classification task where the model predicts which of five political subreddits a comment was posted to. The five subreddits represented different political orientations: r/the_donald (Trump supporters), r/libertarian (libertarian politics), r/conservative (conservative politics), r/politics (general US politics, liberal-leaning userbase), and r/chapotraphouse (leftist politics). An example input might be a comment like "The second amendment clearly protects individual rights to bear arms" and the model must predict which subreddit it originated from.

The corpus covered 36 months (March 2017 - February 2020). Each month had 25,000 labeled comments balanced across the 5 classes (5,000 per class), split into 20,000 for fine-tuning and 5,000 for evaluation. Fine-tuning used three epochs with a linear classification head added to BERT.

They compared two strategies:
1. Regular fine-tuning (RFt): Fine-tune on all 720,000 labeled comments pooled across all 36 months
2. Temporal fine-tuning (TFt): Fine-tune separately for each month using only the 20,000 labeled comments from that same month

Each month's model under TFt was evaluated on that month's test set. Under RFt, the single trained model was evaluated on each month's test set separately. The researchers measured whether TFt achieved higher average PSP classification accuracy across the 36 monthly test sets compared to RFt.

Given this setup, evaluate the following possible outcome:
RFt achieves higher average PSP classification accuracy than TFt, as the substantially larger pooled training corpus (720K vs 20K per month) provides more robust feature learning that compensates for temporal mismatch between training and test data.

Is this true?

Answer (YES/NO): NO